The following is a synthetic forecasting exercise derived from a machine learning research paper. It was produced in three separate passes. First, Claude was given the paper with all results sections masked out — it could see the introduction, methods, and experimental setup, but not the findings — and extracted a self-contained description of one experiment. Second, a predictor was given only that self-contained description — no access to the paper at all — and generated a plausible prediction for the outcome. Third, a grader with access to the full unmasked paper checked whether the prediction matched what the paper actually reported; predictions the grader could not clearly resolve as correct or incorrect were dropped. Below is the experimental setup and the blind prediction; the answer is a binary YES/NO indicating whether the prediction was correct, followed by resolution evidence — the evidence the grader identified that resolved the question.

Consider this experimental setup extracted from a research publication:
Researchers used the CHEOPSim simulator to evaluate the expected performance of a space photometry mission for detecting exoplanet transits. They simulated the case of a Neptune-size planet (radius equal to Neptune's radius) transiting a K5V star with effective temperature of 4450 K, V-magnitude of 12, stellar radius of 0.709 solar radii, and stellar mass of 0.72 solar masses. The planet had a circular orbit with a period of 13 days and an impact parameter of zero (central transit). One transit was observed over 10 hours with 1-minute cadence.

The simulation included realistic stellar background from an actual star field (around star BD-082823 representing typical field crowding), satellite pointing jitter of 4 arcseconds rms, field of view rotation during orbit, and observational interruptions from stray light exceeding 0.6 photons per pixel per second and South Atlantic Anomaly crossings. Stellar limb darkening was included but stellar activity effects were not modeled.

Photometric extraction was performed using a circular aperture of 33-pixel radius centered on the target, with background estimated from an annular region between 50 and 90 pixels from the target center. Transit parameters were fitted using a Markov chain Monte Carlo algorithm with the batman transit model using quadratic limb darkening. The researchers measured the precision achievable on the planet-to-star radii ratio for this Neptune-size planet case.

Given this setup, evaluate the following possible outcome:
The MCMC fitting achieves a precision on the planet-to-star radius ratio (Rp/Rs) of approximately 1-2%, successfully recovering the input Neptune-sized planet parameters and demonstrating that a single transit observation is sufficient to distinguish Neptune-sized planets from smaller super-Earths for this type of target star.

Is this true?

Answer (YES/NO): YES